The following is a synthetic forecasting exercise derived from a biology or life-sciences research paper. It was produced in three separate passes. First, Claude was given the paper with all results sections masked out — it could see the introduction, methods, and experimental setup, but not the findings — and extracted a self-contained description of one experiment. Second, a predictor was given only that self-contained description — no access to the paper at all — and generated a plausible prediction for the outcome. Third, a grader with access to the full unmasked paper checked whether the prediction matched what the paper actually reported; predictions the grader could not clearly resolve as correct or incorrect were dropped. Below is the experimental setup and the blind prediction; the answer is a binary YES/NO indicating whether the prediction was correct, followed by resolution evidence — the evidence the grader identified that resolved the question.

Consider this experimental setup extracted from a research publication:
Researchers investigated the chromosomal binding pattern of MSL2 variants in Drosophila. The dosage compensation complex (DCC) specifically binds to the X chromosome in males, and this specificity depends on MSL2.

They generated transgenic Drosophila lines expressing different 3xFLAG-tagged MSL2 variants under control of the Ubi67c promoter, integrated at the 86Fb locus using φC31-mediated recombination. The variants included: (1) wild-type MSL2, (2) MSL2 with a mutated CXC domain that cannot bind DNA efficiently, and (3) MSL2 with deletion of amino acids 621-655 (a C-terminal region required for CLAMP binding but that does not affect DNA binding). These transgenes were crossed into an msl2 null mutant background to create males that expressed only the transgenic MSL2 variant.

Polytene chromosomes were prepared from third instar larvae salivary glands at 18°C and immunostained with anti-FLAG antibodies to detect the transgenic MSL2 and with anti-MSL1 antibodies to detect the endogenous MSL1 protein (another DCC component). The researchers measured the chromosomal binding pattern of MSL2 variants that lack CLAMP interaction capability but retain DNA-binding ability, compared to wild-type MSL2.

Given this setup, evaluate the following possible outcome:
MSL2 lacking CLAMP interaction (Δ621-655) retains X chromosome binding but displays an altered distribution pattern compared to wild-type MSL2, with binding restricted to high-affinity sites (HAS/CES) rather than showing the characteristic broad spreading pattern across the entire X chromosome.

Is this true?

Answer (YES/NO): NO